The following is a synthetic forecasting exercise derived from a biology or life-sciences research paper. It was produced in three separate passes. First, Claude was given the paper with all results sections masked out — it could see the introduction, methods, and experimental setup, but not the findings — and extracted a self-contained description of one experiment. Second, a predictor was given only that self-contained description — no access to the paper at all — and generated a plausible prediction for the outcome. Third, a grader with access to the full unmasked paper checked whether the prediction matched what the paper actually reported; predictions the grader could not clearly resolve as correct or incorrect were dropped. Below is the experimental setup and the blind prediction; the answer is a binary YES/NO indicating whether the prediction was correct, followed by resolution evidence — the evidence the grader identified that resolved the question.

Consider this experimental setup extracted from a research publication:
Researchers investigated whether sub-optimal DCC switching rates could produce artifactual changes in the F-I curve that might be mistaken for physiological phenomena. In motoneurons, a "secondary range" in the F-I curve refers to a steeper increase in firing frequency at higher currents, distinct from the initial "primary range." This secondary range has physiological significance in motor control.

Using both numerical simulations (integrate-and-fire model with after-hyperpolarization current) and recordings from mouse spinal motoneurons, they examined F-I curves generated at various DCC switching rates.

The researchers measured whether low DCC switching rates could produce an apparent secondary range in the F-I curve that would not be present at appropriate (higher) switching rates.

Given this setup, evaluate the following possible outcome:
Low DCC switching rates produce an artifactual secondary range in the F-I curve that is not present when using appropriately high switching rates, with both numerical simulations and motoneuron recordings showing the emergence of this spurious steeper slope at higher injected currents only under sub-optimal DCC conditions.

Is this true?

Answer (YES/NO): YES